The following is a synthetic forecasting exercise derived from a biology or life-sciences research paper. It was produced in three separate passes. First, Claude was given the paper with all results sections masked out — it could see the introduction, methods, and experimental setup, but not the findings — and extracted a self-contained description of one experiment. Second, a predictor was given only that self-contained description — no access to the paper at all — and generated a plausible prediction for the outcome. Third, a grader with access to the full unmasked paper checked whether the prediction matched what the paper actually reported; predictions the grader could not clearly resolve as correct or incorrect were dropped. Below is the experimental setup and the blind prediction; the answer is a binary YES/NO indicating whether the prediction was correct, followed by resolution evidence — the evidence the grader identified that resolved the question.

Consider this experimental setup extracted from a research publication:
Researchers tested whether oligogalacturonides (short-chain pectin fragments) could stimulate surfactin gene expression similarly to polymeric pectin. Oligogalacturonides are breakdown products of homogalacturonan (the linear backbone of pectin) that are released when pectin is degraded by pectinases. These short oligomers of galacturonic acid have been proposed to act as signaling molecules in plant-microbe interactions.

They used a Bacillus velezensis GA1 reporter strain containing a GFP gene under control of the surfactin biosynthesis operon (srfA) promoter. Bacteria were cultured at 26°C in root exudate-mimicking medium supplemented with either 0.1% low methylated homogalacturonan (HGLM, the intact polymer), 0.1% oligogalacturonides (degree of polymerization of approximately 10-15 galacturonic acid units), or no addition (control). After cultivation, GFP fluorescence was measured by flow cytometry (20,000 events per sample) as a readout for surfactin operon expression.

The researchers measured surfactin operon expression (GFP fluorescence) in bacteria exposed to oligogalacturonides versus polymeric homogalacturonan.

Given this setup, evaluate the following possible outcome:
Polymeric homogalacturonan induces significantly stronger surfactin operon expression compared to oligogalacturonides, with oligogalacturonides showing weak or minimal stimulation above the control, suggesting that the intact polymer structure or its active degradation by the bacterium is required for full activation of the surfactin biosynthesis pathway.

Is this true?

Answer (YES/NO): NO